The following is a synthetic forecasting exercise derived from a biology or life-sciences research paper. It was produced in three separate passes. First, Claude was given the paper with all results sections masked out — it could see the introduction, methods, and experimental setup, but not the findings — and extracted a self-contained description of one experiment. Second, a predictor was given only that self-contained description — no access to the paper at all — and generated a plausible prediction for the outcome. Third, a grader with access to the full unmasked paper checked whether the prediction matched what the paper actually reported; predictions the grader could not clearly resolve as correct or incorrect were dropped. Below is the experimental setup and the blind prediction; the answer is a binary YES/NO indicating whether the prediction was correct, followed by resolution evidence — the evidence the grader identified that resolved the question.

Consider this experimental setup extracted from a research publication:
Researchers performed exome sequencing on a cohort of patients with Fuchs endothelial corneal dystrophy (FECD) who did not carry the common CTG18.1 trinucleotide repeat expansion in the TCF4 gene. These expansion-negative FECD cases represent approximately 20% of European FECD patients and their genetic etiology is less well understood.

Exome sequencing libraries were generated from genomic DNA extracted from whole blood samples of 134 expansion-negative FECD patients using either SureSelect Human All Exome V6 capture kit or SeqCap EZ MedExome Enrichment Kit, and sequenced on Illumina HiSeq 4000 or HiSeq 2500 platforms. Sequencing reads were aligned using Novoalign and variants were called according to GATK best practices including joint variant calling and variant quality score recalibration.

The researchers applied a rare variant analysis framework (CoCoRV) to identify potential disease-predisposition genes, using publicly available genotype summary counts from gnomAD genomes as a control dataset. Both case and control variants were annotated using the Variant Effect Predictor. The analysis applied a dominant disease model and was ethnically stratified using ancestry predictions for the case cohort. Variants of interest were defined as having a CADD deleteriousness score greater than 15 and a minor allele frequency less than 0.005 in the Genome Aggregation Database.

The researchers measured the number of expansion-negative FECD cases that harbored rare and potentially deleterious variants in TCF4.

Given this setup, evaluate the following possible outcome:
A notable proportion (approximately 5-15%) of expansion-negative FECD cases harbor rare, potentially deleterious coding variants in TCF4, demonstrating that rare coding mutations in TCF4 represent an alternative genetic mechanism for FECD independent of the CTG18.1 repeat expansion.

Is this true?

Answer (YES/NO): NO